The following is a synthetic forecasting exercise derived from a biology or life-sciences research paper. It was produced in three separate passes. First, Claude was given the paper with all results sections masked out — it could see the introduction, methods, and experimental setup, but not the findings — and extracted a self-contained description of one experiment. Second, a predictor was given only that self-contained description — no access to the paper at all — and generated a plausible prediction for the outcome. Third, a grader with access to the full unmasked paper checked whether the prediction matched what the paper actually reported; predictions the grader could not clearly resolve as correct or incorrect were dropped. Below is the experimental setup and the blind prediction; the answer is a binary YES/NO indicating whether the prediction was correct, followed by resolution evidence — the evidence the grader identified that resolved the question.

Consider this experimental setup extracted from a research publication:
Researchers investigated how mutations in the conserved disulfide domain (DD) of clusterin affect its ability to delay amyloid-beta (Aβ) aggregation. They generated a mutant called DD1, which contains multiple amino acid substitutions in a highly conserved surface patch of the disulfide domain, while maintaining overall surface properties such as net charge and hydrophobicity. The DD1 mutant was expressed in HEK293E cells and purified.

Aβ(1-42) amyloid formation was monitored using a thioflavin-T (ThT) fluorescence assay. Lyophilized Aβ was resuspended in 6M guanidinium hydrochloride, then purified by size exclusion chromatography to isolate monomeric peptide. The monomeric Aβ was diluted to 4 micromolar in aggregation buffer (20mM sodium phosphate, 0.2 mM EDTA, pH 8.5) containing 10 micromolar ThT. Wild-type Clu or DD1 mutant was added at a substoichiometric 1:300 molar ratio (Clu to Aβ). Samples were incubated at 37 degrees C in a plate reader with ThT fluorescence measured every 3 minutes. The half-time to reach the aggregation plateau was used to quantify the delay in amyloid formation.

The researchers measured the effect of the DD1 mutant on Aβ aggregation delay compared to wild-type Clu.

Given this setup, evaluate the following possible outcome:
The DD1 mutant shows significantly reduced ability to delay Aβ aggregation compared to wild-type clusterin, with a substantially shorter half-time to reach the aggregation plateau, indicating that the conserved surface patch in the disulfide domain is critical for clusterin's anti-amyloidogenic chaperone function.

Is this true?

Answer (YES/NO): NO